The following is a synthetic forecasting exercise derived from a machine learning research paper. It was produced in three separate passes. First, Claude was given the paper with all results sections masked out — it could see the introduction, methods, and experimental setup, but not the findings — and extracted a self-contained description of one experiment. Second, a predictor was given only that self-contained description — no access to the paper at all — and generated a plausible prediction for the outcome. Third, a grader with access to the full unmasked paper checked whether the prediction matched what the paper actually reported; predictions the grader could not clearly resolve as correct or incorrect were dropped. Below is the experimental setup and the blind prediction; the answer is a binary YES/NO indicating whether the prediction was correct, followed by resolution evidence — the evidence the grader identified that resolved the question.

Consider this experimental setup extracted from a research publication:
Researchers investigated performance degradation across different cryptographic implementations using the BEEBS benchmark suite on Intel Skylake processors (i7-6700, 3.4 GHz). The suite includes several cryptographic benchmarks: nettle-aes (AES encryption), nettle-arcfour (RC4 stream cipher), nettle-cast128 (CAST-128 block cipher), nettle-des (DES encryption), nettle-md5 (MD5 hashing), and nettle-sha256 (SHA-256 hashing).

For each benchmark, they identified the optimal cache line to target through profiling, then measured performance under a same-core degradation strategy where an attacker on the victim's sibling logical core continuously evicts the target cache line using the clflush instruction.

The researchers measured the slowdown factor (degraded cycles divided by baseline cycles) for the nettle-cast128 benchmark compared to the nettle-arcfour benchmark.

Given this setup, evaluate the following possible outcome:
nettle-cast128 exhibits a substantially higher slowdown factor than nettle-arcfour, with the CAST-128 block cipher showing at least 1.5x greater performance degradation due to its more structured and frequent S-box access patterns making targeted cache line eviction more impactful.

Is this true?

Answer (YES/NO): NO